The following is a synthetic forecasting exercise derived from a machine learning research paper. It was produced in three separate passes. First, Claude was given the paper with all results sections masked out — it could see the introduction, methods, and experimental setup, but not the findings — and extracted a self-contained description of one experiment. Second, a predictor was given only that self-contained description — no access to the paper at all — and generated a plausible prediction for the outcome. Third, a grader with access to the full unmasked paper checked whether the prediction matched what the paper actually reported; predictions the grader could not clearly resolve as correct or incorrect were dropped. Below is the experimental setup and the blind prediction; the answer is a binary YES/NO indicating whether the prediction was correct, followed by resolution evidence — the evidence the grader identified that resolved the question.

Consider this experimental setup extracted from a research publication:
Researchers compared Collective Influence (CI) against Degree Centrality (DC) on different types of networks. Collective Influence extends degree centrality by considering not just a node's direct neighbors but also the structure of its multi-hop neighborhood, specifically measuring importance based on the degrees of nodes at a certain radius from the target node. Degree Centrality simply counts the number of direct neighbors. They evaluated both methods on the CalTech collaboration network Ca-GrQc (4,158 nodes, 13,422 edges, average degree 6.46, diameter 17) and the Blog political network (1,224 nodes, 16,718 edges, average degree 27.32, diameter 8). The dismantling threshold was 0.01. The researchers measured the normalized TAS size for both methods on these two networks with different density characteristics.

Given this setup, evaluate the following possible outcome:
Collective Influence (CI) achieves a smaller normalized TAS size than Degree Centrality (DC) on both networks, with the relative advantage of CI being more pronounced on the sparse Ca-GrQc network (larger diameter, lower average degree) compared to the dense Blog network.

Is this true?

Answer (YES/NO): NO